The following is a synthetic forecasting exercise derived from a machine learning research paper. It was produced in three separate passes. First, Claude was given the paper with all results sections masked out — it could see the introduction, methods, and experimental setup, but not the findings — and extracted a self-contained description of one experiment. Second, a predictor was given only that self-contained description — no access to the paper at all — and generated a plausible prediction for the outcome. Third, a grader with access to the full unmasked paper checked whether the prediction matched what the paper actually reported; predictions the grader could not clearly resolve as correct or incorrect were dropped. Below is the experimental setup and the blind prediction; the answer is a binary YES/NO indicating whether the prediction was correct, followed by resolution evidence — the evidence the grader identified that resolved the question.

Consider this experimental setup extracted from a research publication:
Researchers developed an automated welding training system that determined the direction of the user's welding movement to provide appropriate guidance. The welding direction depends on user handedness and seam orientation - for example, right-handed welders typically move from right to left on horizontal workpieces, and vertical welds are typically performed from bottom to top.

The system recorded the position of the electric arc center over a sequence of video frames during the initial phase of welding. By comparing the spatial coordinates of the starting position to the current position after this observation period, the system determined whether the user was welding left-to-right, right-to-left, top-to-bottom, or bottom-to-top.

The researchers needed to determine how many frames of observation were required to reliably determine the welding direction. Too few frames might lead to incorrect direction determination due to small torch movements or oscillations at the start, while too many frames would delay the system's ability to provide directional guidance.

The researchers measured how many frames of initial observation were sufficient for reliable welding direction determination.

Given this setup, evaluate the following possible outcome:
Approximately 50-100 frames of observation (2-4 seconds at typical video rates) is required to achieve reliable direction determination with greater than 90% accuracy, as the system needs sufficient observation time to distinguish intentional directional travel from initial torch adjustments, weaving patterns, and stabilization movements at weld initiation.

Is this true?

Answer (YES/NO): NO